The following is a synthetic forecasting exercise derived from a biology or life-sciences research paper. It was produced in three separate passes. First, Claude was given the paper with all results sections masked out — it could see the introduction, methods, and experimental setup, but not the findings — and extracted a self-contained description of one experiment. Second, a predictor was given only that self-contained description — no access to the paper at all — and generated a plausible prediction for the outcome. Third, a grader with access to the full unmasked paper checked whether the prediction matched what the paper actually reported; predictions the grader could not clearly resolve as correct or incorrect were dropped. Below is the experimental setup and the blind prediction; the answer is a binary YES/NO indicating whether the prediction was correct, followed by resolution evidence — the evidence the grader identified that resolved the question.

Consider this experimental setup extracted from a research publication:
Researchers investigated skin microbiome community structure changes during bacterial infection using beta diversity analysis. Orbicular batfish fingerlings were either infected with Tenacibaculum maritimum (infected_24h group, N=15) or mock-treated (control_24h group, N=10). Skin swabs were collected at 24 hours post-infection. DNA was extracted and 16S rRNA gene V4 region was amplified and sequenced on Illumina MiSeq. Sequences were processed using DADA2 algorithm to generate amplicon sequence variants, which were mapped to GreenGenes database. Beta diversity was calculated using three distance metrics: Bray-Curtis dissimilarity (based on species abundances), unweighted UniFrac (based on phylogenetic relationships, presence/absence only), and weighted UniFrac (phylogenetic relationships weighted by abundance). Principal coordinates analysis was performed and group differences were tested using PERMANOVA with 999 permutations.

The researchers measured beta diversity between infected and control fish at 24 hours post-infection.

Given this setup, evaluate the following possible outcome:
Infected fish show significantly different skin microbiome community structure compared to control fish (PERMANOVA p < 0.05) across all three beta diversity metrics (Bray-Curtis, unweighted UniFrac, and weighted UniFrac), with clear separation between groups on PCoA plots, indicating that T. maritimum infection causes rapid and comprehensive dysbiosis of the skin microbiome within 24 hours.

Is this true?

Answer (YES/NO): NO